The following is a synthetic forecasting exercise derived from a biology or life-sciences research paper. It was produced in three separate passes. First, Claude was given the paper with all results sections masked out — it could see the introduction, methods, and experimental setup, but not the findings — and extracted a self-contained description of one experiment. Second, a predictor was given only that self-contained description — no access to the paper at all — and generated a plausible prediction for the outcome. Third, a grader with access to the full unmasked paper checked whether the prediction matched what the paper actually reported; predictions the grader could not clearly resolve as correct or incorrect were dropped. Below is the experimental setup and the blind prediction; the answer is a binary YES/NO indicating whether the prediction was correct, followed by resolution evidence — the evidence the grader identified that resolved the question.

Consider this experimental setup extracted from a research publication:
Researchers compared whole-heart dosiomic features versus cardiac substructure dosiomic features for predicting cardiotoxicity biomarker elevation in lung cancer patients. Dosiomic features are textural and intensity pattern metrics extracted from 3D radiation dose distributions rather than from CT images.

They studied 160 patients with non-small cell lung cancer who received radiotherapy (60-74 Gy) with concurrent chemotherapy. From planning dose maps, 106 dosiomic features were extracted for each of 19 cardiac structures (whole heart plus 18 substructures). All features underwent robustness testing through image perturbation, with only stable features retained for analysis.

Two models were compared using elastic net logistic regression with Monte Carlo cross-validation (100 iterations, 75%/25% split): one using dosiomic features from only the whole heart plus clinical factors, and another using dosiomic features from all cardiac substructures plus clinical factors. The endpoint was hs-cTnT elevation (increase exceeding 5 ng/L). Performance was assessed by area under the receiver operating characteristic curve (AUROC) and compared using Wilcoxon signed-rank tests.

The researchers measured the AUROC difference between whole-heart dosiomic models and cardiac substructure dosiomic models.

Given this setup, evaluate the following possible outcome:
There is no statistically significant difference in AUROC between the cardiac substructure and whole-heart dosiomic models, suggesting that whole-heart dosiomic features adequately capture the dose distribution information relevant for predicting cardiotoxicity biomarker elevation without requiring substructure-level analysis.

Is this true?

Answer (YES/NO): NO